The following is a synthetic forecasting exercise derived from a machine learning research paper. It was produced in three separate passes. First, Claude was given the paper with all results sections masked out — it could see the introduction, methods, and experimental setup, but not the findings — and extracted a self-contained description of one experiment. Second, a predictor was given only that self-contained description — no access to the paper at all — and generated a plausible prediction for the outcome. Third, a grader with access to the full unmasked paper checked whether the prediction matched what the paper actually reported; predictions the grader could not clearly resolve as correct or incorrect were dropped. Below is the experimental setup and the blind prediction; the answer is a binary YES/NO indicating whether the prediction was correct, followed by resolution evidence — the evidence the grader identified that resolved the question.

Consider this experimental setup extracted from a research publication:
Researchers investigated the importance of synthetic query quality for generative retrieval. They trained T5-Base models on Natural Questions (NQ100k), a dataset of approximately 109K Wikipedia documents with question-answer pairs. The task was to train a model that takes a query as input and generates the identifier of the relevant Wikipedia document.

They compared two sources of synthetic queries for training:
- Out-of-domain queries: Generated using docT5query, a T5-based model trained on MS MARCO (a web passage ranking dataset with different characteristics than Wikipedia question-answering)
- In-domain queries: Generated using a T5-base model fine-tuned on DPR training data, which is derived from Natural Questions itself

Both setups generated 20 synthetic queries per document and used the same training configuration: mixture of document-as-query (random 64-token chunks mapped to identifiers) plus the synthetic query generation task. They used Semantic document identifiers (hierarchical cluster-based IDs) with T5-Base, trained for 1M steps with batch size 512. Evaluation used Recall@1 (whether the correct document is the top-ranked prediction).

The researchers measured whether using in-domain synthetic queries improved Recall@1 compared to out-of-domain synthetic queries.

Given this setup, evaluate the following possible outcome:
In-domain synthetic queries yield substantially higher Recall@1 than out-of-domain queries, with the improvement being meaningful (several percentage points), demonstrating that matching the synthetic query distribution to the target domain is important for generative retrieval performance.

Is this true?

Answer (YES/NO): YES